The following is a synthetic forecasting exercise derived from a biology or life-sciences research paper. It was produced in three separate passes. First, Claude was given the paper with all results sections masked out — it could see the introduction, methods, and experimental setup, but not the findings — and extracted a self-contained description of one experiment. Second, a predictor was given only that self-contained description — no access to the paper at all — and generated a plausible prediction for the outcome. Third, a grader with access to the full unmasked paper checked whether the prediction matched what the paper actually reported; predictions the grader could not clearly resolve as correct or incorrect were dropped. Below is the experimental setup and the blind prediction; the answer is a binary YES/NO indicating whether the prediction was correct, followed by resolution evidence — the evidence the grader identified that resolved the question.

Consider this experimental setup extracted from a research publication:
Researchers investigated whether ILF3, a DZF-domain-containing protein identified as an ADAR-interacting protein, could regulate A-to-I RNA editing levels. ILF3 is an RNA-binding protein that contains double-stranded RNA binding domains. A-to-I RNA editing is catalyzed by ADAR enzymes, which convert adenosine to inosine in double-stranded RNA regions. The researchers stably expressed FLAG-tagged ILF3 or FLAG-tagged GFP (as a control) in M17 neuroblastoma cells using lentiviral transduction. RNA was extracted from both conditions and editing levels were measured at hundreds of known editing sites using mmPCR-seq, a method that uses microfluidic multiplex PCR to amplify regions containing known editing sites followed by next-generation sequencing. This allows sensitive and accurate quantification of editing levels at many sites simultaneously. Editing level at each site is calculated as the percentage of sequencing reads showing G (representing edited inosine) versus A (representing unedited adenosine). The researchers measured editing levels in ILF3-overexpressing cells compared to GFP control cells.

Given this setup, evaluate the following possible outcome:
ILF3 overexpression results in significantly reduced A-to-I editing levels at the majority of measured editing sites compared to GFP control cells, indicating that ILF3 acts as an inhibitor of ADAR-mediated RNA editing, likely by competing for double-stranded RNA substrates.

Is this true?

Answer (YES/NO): YES